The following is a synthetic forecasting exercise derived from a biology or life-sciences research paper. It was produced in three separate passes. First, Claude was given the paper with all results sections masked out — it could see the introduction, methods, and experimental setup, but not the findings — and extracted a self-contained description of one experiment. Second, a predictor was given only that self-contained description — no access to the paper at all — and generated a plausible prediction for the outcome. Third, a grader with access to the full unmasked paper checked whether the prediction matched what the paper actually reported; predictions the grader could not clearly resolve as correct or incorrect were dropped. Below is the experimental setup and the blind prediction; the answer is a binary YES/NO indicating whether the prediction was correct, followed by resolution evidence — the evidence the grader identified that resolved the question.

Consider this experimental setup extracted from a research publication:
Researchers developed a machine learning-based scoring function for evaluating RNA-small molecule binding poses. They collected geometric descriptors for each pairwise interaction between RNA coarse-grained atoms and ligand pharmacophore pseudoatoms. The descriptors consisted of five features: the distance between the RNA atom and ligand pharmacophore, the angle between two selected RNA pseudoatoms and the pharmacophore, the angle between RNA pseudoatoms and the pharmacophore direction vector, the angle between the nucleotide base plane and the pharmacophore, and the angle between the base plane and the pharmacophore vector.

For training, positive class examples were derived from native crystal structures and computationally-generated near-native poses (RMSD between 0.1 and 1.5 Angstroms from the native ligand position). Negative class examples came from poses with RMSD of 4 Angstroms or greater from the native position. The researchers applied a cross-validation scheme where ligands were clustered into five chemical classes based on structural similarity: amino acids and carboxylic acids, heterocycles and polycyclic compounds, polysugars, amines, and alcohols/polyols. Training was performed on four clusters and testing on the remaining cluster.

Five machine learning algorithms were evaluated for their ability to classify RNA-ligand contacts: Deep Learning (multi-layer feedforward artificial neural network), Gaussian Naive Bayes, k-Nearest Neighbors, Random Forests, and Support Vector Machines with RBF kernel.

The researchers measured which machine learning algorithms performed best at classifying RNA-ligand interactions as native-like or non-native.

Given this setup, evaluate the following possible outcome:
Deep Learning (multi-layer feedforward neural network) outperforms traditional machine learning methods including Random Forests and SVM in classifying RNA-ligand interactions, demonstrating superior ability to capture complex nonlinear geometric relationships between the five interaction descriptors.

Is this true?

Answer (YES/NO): NO